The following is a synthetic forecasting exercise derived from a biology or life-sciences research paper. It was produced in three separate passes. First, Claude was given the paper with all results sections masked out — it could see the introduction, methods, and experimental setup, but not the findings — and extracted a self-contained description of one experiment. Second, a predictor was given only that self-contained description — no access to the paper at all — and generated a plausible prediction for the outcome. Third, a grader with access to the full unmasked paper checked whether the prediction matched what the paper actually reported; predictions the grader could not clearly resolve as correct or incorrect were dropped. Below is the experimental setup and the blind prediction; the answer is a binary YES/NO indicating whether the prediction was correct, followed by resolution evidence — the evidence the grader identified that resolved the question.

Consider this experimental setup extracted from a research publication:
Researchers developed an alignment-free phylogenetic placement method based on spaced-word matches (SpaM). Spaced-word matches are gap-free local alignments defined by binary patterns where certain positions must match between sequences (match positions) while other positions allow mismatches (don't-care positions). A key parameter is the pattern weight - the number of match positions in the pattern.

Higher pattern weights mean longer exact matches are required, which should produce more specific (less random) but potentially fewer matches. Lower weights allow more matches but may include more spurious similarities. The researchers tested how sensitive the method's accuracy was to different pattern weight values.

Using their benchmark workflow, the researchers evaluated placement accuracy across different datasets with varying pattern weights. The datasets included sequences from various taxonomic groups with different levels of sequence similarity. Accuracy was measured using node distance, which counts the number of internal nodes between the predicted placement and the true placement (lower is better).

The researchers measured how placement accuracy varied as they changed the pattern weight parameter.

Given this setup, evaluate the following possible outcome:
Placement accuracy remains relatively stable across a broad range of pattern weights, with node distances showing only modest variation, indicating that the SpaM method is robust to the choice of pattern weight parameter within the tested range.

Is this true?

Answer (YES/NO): YES